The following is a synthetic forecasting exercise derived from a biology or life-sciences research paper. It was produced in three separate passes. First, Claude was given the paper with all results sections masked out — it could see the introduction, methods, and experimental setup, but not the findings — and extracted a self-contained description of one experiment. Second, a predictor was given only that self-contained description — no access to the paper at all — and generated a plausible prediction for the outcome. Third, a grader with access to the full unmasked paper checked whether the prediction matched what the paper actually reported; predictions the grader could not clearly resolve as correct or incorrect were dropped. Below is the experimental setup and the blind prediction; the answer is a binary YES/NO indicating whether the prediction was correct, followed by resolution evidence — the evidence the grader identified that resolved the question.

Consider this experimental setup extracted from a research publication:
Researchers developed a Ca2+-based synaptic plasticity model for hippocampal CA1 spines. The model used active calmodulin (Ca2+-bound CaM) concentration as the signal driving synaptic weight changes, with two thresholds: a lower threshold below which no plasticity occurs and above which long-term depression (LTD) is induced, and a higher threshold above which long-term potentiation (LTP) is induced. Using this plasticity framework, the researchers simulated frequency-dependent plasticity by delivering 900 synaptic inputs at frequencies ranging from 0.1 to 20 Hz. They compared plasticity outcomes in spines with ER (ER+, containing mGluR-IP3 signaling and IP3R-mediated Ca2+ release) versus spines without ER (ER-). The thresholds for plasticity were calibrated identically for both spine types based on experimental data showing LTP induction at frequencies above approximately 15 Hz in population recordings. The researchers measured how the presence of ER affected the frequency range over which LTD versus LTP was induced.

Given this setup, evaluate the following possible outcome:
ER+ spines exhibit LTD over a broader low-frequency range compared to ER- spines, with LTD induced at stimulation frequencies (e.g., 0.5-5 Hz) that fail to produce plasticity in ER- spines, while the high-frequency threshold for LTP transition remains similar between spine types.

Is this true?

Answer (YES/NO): YES